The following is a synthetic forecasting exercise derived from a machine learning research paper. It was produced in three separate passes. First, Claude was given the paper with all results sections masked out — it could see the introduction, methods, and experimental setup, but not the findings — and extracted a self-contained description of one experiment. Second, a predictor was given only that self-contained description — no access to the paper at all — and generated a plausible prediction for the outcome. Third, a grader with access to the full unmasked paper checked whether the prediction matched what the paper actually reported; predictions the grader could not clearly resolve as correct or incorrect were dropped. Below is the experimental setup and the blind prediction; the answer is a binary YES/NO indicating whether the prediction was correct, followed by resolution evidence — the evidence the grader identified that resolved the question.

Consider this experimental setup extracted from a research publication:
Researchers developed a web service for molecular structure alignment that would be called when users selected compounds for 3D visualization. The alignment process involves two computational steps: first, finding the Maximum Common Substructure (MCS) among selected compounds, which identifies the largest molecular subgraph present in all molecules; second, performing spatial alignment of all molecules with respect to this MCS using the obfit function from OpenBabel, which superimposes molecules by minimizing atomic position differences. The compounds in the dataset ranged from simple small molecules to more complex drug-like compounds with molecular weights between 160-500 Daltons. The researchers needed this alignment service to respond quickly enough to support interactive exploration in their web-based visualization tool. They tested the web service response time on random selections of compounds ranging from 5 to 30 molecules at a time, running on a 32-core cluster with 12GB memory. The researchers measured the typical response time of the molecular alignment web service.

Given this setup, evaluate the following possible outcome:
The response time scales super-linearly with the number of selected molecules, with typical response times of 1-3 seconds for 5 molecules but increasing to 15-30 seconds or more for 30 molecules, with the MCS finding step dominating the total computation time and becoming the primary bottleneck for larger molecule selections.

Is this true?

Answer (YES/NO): NO